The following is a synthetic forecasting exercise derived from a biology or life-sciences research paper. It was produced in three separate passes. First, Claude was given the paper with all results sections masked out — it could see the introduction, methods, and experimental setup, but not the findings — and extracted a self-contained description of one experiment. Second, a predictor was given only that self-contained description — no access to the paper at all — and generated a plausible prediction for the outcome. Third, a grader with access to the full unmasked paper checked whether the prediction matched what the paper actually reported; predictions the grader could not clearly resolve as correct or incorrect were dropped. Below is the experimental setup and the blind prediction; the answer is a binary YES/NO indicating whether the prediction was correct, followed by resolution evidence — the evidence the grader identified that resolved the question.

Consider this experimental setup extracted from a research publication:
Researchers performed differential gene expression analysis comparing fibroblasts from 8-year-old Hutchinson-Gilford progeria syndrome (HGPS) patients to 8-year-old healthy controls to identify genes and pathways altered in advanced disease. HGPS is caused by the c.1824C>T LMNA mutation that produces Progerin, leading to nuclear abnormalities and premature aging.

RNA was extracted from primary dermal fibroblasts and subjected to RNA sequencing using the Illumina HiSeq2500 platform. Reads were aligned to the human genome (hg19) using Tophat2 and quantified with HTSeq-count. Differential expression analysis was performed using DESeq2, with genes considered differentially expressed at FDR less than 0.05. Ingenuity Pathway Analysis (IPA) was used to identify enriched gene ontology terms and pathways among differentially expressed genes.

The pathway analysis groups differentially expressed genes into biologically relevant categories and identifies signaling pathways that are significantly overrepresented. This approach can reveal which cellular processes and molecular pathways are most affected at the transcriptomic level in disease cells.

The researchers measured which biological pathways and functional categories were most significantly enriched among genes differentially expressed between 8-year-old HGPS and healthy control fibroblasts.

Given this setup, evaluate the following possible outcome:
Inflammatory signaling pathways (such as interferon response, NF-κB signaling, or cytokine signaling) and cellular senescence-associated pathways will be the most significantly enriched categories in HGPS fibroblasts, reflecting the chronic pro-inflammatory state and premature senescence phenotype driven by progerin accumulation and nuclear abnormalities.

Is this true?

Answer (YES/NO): NO